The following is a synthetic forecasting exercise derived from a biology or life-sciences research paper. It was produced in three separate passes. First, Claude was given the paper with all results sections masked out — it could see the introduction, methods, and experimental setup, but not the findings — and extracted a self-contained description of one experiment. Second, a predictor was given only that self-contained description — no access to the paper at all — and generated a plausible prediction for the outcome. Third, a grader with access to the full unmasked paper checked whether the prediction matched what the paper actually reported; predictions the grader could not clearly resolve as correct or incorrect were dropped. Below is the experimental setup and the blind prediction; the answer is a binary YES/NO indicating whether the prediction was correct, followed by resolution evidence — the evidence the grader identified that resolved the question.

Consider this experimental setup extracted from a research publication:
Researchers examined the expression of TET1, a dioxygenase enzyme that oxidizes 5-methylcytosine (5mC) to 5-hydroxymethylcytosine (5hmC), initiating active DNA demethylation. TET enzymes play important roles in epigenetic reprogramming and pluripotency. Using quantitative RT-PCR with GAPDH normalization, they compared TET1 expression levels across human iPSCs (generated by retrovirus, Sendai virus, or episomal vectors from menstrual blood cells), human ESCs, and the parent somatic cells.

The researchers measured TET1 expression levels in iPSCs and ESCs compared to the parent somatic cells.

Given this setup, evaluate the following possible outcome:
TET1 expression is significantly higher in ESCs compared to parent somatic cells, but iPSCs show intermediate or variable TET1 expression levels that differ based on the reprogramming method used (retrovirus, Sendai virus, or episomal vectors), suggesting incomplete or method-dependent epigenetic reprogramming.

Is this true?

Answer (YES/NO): NO